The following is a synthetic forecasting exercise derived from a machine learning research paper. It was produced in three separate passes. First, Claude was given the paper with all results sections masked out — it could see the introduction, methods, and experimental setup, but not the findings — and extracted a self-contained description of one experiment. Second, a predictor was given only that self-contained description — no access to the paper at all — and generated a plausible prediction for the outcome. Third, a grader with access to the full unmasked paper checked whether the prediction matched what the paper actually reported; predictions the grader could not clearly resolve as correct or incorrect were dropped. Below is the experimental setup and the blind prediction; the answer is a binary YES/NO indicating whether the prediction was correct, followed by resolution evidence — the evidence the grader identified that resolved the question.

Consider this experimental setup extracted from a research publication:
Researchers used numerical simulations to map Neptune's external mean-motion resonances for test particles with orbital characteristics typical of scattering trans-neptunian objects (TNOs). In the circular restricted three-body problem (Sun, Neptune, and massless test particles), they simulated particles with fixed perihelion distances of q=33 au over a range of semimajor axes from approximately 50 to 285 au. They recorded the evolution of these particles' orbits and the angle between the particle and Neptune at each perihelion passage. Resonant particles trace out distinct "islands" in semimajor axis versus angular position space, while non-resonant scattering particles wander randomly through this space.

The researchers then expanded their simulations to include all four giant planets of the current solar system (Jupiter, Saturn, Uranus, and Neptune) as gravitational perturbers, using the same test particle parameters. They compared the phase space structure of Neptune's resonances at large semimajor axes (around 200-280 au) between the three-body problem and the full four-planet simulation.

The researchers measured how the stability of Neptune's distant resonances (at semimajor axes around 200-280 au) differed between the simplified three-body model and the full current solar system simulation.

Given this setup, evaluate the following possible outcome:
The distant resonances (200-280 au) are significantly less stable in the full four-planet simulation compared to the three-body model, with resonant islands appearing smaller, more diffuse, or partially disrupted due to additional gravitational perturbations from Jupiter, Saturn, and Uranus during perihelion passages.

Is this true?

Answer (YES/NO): NO